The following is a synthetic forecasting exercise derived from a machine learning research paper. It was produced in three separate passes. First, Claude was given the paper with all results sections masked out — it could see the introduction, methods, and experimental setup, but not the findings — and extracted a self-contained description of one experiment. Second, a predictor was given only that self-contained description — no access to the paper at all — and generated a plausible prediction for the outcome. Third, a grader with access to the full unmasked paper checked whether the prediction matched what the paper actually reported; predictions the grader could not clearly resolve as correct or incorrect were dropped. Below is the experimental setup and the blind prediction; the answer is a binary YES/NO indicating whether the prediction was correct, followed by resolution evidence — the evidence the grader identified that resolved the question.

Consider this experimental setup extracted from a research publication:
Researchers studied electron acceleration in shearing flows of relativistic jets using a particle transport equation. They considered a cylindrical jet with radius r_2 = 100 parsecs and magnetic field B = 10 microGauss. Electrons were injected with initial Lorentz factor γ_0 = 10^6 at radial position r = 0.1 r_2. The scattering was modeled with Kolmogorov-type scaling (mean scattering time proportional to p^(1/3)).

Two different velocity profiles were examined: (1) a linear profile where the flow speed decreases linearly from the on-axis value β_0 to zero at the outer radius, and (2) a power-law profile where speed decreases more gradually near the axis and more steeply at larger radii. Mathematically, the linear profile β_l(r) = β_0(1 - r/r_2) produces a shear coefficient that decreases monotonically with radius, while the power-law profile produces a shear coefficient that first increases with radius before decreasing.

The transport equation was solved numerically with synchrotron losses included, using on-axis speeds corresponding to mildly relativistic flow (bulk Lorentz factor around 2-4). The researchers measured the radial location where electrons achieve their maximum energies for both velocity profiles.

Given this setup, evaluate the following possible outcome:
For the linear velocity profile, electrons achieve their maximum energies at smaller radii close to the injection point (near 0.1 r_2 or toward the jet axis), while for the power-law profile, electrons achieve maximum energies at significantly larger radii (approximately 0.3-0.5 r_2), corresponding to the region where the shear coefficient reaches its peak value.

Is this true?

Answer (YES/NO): NO